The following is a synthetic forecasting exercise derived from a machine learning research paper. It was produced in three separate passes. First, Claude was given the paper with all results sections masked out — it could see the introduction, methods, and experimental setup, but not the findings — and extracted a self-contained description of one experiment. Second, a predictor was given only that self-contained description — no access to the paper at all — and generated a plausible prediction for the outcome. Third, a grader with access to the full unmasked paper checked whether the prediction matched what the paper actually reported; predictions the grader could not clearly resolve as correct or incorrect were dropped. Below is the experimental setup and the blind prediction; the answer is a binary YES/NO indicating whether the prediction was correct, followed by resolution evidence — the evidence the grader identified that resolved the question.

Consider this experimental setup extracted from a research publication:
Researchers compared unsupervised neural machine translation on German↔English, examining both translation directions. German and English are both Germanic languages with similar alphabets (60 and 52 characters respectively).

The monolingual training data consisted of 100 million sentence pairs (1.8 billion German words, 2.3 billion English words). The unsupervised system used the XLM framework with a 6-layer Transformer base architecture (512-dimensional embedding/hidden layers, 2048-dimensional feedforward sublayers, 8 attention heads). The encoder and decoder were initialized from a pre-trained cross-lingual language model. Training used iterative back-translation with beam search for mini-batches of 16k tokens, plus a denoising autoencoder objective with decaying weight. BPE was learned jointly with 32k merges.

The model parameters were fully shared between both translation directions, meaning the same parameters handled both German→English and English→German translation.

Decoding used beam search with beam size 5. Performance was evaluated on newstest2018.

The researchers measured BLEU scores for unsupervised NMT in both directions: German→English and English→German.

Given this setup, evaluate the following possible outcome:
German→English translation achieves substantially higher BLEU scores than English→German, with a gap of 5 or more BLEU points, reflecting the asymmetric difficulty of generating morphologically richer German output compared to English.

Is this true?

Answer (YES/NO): NO